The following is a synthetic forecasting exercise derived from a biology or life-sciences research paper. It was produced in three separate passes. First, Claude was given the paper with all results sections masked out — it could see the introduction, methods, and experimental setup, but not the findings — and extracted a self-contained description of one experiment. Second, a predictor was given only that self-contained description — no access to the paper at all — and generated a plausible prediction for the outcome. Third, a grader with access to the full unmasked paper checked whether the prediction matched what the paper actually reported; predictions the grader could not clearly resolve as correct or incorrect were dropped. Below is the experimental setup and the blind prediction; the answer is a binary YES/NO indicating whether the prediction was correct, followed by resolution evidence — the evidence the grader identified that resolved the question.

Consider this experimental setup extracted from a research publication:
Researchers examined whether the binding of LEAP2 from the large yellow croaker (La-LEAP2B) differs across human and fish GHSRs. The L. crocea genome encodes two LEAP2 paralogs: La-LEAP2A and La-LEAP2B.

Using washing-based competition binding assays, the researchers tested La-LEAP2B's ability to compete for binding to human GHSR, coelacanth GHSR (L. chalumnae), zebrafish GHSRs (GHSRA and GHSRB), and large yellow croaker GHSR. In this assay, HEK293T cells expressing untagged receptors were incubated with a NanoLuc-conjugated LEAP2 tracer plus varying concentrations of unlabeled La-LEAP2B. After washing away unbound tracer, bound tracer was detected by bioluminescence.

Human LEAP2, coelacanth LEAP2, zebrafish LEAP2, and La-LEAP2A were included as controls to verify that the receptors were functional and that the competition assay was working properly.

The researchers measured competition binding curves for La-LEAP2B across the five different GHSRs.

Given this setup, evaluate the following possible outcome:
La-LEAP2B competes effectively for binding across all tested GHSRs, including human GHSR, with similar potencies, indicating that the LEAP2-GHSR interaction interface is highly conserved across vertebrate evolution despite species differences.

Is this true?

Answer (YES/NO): NO